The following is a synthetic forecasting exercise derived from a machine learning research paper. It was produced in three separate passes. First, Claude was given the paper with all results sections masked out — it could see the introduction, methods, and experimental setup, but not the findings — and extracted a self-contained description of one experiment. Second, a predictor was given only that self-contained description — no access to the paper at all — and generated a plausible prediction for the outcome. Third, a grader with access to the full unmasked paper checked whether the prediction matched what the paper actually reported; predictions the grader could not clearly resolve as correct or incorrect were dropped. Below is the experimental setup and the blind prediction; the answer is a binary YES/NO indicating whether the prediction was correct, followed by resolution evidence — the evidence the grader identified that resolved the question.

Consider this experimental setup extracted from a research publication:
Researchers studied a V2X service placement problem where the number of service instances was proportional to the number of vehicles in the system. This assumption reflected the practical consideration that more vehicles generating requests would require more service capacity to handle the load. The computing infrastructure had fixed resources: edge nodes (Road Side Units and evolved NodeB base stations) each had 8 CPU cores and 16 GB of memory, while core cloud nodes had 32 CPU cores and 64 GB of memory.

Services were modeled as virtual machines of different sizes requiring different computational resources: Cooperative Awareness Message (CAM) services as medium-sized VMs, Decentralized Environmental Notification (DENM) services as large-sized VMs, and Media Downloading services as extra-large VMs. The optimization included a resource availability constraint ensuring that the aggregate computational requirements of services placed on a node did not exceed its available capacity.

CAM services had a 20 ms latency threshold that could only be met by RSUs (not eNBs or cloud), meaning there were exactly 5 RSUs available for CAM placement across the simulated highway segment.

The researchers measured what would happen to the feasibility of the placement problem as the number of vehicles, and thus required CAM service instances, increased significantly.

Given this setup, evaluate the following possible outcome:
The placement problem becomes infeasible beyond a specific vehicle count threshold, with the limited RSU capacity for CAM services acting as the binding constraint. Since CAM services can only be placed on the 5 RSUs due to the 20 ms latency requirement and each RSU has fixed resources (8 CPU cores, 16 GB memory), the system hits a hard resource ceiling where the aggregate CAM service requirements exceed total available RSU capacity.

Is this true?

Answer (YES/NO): NO